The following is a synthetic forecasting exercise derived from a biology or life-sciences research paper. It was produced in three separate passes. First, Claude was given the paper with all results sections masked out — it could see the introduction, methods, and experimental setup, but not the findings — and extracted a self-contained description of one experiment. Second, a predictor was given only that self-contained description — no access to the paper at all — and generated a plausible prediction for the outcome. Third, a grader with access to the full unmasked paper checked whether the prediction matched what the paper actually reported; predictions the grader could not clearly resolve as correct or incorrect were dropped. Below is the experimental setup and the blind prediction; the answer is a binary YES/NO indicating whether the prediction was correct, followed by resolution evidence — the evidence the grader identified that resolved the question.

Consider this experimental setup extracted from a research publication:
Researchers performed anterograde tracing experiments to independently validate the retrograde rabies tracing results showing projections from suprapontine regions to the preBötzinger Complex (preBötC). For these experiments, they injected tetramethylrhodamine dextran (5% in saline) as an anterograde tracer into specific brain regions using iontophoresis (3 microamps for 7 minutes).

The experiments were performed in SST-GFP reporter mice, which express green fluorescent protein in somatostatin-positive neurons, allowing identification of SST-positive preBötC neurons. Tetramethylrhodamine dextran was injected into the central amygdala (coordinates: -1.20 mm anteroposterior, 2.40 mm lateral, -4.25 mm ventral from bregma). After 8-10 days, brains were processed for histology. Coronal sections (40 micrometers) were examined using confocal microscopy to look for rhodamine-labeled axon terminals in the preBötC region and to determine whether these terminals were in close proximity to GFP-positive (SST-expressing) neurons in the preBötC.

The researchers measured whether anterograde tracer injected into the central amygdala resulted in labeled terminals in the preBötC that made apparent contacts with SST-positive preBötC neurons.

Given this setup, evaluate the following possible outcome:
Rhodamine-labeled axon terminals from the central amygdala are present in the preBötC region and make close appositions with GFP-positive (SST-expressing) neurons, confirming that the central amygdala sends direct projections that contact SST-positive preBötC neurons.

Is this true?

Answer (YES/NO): YES